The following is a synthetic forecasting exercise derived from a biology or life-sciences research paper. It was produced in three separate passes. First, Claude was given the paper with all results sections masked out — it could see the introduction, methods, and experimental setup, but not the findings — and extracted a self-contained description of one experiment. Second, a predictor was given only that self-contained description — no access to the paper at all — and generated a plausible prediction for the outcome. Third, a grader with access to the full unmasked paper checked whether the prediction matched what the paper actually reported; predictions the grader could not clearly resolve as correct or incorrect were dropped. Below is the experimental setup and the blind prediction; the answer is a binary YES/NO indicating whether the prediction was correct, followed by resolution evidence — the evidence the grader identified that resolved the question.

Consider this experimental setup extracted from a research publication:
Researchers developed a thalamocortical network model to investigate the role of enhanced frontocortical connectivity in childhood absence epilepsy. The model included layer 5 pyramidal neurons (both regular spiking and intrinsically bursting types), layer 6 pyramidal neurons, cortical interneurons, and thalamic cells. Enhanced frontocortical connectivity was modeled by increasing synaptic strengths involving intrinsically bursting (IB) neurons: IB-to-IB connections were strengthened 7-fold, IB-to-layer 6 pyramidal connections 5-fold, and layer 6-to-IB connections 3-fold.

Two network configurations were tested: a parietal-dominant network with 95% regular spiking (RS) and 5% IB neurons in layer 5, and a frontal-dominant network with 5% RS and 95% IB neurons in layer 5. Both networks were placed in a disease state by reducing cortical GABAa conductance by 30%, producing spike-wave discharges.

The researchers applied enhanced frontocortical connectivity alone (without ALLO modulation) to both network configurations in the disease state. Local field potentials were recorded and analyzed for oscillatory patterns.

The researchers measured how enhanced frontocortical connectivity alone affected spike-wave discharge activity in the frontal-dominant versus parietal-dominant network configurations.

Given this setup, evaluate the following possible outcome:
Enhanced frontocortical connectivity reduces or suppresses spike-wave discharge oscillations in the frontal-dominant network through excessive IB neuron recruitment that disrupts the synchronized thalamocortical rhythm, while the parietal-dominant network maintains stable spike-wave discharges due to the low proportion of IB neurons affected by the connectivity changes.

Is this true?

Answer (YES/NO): NO